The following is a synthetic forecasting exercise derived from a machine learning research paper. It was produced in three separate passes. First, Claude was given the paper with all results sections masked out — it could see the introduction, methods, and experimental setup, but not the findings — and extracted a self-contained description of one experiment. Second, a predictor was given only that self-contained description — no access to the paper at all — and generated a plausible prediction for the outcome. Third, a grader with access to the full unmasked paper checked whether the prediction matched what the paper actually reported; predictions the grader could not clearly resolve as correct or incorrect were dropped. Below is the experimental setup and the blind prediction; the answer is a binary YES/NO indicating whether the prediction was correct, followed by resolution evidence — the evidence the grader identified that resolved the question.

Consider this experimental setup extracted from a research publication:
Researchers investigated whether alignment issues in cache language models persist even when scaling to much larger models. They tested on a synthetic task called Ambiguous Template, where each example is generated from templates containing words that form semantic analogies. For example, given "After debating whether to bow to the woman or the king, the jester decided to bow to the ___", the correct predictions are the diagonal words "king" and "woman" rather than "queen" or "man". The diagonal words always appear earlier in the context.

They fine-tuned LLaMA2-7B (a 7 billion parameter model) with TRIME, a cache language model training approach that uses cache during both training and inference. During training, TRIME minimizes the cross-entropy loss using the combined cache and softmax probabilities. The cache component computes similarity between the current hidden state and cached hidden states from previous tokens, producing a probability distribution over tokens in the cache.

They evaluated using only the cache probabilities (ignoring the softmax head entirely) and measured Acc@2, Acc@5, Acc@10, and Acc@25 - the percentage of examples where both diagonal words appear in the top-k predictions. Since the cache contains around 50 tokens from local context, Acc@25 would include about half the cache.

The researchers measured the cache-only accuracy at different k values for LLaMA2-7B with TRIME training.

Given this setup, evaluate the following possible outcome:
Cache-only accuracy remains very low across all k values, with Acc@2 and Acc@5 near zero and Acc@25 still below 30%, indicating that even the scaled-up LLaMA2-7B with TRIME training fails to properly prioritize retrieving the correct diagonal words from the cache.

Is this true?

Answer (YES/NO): NO